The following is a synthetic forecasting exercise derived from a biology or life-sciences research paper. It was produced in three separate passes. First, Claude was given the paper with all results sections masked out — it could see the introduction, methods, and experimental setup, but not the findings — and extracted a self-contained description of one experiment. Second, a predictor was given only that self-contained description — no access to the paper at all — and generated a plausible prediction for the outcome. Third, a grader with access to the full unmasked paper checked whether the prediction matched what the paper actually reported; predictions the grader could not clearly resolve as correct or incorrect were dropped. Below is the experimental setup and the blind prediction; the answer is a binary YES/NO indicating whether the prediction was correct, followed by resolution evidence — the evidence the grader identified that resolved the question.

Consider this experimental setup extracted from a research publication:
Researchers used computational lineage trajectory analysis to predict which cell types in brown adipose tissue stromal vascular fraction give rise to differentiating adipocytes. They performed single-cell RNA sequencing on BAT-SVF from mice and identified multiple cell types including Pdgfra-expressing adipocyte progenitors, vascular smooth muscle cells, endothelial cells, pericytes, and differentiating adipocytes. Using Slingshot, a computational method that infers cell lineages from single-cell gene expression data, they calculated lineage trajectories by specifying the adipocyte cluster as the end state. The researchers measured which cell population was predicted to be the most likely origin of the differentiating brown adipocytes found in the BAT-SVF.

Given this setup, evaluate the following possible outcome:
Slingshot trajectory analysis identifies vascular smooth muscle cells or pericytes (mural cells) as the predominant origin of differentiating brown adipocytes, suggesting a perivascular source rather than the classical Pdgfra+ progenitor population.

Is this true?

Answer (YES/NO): YES